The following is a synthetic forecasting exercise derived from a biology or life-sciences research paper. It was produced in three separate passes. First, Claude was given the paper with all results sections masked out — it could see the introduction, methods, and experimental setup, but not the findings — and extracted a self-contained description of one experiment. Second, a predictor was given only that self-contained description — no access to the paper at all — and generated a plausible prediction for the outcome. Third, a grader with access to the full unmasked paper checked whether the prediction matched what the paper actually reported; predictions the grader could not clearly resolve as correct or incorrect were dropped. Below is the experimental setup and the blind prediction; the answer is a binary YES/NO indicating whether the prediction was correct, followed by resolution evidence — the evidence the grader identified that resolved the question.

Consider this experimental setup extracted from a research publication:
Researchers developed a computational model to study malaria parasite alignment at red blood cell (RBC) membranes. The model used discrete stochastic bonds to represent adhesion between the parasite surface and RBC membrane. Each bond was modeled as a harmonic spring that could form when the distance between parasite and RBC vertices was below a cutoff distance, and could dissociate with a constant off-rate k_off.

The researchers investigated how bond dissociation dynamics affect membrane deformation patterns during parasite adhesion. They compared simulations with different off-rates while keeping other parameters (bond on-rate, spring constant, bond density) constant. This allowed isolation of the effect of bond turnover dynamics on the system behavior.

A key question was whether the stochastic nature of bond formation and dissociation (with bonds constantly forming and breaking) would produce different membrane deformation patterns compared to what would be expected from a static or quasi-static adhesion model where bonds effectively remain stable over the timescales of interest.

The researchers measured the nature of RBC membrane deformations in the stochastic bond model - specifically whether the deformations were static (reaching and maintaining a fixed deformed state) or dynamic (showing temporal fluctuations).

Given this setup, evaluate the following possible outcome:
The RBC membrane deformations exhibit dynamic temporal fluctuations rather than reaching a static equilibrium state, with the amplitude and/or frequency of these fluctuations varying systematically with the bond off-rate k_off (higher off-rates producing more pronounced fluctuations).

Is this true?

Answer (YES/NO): NO